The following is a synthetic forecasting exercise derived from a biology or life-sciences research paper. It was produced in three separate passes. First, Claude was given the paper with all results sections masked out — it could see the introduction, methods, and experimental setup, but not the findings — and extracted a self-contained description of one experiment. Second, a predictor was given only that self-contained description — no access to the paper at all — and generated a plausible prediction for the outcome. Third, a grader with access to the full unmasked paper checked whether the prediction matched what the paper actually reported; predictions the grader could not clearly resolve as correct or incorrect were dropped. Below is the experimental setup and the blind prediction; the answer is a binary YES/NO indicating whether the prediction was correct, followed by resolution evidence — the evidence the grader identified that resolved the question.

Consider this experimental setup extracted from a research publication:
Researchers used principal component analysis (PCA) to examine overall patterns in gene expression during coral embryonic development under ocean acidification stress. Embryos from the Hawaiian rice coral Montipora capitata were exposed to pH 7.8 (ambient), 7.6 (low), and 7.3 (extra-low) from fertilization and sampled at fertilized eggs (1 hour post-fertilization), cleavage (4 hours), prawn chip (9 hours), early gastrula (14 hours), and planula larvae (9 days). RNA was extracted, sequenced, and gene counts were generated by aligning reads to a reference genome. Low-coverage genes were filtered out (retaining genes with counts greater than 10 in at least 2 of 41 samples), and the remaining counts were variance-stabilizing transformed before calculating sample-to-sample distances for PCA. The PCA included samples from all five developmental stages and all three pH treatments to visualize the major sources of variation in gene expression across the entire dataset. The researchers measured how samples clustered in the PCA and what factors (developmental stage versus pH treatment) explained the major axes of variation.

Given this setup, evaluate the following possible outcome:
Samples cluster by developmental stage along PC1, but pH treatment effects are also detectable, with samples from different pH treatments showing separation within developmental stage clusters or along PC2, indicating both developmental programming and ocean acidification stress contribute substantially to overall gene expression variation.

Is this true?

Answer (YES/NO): NO